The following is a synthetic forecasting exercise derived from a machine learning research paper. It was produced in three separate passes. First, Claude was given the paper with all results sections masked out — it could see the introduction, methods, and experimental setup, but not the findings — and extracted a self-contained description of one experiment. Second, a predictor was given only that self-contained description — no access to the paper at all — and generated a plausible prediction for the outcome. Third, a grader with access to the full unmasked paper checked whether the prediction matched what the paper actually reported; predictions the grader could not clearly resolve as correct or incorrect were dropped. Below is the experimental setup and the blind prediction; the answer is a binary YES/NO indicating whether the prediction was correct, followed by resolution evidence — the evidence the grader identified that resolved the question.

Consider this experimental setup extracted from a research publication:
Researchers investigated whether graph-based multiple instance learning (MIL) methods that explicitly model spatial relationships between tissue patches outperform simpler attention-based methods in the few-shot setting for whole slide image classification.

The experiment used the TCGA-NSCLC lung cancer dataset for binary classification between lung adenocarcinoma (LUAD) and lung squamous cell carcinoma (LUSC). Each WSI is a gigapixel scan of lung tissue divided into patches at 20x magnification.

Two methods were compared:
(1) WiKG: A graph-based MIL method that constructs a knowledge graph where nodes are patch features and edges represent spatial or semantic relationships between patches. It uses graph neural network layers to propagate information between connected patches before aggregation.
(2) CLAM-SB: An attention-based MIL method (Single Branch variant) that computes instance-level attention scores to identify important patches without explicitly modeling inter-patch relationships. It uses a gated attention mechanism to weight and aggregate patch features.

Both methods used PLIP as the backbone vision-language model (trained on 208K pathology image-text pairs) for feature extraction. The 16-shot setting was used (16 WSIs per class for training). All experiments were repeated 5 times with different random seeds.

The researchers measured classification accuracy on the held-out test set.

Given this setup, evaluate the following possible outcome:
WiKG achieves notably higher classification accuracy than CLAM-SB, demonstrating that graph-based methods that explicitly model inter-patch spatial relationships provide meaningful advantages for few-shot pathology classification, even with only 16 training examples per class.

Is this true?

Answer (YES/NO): NO